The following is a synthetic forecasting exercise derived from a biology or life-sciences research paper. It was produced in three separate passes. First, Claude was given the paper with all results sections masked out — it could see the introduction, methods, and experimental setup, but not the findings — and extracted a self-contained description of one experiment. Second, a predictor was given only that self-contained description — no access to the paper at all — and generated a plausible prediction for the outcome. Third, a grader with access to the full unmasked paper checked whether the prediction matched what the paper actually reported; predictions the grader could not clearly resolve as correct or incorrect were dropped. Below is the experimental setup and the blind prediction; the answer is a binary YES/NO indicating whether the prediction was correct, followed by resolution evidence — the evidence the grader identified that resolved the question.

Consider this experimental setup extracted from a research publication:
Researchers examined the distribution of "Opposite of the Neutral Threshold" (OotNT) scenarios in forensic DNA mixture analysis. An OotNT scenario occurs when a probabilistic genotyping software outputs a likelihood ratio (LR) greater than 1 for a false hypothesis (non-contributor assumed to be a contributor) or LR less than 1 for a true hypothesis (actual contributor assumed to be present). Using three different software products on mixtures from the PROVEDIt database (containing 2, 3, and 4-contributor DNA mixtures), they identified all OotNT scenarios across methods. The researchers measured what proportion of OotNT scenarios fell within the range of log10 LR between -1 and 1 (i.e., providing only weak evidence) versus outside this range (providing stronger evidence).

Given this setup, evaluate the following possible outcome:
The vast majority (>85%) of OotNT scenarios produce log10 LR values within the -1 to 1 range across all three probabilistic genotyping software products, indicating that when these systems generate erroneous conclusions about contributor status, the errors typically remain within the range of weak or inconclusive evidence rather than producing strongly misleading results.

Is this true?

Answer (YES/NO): NO